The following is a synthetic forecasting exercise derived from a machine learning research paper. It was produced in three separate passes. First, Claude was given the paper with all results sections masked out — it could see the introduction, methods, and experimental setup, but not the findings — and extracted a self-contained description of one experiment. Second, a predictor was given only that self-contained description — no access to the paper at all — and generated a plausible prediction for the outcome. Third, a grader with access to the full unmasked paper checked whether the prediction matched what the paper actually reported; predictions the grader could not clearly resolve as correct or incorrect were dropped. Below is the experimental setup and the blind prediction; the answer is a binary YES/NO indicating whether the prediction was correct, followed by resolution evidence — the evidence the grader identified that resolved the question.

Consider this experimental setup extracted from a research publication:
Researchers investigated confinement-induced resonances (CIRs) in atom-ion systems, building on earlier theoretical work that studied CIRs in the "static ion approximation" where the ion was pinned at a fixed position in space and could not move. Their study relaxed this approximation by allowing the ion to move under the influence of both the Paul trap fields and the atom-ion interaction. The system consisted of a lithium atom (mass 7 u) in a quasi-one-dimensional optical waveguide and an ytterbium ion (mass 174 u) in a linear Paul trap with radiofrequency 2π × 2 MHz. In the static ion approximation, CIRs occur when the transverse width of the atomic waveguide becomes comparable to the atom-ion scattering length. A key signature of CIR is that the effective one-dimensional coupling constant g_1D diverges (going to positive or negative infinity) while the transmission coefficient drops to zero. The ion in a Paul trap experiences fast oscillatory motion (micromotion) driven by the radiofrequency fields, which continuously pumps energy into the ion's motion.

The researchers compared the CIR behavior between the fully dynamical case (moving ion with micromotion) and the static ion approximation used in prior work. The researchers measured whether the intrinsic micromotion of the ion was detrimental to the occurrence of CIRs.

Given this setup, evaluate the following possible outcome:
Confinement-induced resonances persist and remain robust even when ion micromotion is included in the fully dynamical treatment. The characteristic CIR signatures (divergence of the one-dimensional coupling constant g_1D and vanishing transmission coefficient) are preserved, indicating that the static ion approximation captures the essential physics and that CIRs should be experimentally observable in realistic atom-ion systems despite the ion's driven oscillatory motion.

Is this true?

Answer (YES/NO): YES